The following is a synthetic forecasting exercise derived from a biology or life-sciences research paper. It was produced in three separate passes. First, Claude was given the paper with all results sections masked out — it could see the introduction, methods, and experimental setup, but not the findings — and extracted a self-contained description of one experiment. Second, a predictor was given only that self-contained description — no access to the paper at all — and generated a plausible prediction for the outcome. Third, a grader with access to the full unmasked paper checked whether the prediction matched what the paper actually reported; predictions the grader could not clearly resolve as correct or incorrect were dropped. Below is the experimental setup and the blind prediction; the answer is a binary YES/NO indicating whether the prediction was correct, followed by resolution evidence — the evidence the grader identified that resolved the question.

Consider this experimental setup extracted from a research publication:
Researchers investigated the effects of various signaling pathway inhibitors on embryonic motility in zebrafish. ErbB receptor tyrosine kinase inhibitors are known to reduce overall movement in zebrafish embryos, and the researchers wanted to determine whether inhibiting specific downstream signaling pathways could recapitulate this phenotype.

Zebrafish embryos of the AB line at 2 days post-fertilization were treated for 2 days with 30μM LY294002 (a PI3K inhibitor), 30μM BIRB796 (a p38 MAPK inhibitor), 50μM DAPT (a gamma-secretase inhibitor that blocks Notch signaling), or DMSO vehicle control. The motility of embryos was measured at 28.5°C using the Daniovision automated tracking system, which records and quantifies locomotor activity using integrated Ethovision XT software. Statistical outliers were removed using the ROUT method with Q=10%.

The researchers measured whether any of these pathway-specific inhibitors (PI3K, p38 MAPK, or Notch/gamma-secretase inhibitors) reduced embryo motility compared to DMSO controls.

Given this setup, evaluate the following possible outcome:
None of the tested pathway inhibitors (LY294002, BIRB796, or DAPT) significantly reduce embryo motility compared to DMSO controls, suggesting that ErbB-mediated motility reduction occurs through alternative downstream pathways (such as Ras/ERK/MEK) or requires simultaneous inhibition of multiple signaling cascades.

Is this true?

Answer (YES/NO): NO